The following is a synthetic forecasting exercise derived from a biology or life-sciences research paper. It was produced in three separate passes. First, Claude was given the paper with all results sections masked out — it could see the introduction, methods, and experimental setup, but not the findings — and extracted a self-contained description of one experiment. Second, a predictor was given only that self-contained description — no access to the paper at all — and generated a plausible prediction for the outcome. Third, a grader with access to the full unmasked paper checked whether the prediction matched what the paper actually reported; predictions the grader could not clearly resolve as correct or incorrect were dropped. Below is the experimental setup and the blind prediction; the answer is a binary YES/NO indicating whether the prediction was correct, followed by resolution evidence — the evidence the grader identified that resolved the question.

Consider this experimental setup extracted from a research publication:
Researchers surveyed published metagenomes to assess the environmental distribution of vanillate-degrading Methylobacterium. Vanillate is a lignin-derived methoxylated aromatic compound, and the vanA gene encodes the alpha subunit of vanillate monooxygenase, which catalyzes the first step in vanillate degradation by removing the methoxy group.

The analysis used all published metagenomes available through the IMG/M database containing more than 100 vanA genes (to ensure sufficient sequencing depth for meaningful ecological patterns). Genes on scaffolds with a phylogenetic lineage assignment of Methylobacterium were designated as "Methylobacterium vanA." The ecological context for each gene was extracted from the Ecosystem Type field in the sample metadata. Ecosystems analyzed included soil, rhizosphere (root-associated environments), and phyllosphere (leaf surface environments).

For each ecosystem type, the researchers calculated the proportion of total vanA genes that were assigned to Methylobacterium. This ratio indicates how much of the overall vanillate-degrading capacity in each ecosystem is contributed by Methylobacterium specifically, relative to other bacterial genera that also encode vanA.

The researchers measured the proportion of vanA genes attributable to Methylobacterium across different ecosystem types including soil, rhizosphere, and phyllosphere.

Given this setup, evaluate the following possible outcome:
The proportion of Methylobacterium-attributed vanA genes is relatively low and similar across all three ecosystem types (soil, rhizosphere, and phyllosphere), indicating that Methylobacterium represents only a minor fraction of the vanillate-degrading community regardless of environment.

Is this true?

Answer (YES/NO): NO